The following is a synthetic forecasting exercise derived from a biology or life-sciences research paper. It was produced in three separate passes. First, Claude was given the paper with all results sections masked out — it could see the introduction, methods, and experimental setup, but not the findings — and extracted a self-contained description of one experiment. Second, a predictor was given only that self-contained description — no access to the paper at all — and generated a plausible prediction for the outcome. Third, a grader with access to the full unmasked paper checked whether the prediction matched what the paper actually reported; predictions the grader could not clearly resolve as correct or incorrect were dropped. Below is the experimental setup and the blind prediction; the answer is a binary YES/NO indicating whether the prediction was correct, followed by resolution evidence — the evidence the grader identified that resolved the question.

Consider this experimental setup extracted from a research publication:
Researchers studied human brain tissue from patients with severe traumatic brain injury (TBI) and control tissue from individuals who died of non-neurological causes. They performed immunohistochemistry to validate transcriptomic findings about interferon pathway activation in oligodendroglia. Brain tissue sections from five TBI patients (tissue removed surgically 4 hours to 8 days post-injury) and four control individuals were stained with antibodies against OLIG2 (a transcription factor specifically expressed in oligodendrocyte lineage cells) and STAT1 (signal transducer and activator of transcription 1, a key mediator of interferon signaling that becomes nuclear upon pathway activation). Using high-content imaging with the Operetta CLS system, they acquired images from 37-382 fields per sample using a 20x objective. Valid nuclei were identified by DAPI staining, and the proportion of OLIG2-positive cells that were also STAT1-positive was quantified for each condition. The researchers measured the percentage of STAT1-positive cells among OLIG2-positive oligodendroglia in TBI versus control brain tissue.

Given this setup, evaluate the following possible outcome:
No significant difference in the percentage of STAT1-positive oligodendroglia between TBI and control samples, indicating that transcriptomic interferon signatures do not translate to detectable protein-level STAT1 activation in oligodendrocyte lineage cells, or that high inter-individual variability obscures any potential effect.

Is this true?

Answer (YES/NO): YES